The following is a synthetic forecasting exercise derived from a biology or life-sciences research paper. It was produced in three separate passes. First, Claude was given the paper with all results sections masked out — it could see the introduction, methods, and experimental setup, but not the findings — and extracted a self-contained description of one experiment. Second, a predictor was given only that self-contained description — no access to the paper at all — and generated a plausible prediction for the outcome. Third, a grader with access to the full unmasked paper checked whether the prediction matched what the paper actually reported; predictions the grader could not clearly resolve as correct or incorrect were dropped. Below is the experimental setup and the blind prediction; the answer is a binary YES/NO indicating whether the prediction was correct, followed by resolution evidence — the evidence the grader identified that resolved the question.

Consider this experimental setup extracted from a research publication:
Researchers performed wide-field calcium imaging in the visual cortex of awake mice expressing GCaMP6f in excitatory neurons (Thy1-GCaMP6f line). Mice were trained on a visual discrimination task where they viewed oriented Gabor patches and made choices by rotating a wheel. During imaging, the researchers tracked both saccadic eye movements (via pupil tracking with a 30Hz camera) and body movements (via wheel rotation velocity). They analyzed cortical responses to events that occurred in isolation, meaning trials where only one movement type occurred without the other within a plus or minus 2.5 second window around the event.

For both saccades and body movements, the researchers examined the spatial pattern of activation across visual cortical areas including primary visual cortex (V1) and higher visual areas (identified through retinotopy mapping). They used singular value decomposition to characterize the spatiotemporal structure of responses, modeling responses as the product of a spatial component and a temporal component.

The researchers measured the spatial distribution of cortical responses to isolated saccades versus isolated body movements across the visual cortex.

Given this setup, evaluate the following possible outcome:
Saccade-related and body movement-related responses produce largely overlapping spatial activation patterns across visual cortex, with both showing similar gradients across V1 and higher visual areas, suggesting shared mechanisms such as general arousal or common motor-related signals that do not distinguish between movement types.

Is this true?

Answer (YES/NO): NO